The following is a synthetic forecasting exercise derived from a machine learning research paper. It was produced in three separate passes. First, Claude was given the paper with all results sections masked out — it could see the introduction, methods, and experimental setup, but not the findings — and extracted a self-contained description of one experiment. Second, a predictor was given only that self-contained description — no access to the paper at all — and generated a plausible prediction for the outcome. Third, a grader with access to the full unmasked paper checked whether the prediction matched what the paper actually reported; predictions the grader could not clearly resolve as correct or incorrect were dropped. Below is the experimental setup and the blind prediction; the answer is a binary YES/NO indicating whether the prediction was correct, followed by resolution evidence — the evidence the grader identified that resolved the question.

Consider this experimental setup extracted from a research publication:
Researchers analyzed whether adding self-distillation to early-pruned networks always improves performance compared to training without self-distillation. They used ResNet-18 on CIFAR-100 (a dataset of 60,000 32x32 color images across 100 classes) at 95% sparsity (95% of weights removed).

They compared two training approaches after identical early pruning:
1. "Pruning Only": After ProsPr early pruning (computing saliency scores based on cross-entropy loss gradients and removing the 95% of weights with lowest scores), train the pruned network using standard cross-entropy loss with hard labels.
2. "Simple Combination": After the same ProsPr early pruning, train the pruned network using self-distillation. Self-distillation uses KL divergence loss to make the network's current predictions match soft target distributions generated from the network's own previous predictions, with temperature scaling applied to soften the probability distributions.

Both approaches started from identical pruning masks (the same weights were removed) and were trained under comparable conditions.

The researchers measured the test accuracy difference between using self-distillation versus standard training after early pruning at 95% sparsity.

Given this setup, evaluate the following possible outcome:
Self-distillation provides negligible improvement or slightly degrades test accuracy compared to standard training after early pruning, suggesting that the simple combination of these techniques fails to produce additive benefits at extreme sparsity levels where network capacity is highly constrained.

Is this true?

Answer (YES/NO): NO